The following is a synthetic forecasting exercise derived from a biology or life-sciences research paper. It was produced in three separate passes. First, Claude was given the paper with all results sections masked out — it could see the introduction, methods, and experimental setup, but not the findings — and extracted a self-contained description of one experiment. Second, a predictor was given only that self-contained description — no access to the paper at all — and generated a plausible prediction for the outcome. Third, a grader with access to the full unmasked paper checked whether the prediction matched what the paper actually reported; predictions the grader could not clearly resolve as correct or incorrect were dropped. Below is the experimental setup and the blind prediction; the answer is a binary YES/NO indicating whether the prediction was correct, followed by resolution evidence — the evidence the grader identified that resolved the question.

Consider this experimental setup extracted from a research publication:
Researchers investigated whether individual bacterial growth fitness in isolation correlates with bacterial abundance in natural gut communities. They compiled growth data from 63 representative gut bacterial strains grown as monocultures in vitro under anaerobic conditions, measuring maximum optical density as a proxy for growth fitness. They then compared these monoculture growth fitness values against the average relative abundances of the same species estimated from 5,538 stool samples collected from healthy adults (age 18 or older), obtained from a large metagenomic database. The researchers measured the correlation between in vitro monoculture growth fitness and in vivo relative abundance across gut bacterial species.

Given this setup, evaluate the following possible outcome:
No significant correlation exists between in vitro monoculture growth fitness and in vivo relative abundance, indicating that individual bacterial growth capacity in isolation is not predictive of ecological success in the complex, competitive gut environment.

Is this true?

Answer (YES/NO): YES